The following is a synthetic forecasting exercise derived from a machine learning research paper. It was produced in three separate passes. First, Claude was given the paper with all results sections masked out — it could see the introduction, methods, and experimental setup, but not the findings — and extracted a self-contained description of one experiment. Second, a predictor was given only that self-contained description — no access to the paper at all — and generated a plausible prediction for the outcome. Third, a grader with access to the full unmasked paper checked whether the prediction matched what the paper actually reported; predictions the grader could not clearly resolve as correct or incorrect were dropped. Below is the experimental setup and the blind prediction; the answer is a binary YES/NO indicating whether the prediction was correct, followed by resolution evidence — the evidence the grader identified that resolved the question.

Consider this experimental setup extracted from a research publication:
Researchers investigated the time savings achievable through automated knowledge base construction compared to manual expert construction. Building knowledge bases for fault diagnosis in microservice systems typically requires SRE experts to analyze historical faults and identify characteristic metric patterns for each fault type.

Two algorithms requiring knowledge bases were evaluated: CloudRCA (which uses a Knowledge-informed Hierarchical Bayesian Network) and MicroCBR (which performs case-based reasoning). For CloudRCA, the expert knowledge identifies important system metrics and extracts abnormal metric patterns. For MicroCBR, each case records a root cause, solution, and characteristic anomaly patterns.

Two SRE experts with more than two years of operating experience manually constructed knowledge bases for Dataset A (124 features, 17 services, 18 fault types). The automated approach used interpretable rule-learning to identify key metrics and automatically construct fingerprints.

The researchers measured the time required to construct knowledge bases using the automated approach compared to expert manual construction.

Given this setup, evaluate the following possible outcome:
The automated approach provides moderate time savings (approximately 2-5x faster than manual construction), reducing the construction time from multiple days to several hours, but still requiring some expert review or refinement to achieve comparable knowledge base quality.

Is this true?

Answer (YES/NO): NO